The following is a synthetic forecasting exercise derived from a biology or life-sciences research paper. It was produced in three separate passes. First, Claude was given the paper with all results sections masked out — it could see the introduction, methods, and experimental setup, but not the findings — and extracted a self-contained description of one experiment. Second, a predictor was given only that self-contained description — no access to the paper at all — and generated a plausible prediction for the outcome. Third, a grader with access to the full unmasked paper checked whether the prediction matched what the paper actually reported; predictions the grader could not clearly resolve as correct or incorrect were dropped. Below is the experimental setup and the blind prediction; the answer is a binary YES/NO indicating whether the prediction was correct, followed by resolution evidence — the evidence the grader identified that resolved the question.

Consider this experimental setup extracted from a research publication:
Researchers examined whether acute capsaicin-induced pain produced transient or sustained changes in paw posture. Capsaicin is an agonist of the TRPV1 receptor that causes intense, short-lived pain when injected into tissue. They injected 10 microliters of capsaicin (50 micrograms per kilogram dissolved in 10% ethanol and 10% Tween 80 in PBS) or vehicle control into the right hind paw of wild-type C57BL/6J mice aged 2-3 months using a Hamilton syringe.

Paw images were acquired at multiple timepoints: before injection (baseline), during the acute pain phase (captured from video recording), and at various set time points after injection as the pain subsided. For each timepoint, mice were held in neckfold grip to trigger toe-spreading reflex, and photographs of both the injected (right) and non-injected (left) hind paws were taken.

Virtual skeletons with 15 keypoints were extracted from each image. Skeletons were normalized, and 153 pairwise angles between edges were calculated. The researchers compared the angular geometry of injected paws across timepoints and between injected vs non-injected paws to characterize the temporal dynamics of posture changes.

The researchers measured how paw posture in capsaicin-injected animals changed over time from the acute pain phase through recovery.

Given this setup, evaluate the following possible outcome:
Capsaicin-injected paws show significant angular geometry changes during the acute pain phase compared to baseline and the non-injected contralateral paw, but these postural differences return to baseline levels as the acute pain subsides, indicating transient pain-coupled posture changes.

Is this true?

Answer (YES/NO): NO